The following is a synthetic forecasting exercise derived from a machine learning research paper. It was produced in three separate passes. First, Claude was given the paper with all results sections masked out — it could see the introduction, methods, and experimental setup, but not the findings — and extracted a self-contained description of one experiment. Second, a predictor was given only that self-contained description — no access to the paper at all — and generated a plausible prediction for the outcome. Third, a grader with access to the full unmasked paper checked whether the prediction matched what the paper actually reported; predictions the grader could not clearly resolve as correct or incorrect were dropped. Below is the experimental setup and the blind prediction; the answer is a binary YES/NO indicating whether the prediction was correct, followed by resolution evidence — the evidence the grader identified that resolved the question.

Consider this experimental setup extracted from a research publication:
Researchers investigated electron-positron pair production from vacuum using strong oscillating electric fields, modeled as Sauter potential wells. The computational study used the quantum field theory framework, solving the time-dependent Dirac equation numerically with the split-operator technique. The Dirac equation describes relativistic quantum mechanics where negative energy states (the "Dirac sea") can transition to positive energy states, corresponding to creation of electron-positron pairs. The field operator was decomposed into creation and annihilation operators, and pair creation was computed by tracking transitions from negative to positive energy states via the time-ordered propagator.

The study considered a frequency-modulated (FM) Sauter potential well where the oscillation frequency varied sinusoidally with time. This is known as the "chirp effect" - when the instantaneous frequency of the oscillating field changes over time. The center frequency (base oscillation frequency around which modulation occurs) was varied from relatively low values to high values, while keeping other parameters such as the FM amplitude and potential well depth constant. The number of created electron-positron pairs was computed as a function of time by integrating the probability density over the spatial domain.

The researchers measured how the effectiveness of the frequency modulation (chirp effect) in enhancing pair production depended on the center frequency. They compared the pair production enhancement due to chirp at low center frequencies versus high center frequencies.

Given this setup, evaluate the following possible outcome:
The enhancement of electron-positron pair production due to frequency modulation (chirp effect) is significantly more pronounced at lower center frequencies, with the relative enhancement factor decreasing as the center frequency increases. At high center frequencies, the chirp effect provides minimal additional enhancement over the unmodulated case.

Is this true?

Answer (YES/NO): YES